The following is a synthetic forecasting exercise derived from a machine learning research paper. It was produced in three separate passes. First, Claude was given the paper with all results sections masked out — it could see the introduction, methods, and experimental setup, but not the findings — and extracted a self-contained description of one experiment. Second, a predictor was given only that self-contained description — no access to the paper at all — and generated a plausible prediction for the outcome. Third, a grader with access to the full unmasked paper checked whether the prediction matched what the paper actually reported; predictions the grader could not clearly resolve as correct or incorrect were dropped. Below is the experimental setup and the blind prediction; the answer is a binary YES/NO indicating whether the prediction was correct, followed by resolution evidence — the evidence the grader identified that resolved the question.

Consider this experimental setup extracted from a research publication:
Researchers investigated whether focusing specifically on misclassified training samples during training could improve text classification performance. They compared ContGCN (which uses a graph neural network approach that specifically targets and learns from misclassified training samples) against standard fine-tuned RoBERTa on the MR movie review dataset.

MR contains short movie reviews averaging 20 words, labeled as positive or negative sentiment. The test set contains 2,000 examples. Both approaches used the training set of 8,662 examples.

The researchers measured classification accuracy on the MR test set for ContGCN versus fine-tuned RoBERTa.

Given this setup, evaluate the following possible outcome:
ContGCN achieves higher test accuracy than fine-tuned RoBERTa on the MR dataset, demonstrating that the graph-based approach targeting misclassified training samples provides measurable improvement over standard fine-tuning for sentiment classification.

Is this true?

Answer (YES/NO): YES